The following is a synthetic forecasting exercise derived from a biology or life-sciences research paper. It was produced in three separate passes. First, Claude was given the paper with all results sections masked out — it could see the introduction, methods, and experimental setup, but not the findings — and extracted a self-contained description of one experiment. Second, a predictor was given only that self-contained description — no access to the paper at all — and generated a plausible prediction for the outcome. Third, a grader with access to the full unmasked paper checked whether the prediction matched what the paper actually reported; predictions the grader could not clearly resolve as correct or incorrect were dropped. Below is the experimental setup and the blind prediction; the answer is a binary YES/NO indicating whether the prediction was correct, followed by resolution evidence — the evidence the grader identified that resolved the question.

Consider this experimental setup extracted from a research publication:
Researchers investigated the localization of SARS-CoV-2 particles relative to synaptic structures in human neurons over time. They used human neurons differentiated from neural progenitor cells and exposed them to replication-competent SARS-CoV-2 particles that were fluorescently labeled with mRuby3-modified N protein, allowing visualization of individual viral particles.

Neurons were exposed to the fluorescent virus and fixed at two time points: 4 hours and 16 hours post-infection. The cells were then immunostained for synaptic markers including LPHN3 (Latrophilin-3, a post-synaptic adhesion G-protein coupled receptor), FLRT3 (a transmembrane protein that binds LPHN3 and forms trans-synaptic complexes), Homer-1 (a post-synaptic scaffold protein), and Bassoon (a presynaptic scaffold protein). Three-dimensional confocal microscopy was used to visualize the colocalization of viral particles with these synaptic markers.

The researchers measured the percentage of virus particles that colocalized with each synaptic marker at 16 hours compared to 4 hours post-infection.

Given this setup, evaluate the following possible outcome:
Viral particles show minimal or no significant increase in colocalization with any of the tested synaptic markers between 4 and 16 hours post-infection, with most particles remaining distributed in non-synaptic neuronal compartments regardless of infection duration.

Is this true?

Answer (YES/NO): NO